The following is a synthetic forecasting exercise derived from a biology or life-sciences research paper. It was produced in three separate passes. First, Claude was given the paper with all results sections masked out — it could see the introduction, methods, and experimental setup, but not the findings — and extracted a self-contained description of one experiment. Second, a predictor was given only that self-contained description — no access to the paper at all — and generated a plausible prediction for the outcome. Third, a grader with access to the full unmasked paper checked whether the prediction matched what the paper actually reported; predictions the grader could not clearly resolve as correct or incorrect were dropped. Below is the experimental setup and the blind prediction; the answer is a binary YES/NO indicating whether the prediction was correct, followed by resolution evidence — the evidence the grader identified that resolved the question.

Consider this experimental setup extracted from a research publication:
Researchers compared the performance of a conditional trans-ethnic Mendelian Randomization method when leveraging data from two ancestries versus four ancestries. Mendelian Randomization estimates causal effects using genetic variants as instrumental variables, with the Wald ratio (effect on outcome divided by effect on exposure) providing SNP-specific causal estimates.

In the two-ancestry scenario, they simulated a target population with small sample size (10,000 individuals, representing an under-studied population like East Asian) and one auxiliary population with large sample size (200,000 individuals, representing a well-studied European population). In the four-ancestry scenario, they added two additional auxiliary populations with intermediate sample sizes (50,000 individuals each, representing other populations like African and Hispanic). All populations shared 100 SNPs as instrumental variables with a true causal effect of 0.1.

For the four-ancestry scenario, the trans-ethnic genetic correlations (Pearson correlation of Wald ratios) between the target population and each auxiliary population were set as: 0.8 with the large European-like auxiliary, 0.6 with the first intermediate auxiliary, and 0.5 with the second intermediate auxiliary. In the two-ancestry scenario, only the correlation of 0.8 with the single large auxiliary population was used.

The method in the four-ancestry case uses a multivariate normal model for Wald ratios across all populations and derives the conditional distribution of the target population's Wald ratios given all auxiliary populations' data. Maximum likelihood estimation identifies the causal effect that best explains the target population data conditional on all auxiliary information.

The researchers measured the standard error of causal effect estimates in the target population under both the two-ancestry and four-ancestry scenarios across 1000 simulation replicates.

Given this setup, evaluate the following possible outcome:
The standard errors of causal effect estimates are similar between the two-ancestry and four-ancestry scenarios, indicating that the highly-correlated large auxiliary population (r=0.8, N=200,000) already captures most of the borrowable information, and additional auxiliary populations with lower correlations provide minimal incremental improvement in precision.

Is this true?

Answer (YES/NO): NO